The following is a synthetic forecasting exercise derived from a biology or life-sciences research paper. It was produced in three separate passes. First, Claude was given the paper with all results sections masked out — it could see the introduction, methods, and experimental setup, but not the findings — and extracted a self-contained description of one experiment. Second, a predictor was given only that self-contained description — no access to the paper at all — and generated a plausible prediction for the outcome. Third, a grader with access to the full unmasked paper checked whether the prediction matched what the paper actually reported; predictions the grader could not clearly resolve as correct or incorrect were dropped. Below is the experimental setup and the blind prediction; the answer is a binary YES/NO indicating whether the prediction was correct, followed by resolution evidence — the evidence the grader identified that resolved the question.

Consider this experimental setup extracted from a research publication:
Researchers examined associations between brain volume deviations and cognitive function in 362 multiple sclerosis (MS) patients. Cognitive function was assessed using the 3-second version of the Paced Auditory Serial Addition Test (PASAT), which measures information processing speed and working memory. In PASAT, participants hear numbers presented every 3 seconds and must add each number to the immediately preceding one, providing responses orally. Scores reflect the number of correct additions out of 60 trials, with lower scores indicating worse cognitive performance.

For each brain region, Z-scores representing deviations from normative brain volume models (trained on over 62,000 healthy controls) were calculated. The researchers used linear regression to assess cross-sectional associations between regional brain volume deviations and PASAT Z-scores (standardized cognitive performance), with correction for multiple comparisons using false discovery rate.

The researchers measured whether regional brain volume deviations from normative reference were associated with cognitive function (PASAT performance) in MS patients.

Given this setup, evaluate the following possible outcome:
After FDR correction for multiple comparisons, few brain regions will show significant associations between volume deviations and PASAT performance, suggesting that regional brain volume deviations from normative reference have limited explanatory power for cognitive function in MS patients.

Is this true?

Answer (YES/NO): NO